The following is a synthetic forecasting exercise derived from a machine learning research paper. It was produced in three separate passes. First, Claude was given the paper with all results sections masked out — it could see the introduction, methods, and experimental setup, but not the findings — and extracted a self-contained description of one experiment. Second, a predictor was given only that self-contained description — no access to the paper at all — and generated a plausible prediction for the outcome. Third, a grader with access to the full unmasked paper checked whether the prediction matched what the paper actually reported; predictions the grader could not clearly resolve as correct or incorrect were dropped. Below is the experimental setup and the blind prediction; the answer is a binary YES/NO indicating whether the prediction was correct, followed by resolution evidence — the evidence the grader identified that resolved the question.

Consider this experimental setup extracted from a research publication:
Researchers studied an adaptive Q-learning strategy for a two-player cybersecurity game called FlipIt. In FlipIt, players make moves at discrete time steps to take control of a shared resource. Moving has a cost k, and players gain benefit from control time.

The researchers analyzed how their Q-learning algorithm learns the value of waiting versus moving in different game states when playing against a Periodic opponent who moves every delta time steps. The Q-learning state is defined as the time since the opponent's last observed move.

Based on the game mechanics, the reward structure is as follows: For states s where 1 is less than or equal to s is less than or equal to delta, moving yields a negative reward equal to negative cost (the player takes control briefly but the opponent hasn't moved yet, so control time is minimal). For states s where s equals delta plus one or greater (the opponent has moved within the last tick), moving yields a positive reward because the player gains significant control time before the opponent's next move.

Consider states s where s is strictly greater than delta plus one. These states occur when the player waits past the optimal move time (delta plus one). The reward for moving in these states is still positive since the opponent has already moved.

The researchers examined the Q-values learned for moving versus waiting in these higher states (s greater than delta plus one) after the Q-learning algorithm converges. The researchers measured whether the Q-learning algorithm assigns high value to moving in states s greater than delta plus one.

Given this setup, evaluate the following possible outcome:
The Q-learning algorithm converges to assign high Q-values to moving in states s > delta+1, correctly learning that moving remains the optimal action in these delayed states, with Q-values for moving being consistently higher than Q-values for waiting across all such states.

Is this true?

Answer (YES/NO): NO